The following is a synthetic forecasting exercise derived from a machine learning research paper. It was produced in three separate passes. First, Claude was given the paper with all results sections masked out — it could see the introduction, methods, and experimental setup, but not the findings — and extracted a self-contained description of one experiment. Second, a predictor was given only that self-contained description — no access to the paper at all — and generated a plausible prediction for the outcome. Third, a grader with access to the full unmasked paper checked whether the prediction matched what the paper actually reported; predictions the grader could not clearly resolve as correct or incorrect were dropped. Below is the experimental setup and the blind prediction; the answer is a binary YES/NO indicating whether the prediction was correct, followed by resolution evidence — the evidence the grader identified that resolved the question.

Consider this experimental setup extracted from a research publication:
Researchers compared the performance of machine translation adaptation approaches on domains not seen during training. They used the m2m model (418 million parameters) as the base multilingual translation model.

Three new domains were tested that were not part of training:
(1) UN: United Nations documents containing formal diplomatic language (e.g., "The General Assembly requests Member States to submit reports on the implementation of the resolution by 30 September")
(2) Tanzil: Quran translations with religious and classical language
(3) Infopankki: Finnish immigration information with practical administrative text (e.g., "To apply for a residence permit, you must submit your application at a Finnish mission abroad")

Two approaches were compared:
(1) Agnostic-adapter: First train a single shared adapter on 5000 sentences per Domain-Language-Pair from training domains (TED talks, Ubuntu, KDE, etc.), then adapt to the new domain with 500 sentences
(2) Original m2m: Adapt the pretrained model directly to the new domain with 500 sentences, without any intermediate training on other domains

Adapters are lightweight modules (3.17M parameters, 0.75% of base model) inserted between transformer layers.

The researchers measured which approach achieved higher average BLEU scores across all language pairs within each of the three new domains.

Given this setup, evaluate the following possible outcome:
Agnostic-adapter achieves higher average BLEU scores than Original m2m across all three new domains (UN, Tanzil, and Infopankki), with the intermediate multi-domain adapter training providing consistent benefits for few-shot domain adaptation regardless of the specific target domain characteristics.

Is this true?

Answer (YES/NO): NO